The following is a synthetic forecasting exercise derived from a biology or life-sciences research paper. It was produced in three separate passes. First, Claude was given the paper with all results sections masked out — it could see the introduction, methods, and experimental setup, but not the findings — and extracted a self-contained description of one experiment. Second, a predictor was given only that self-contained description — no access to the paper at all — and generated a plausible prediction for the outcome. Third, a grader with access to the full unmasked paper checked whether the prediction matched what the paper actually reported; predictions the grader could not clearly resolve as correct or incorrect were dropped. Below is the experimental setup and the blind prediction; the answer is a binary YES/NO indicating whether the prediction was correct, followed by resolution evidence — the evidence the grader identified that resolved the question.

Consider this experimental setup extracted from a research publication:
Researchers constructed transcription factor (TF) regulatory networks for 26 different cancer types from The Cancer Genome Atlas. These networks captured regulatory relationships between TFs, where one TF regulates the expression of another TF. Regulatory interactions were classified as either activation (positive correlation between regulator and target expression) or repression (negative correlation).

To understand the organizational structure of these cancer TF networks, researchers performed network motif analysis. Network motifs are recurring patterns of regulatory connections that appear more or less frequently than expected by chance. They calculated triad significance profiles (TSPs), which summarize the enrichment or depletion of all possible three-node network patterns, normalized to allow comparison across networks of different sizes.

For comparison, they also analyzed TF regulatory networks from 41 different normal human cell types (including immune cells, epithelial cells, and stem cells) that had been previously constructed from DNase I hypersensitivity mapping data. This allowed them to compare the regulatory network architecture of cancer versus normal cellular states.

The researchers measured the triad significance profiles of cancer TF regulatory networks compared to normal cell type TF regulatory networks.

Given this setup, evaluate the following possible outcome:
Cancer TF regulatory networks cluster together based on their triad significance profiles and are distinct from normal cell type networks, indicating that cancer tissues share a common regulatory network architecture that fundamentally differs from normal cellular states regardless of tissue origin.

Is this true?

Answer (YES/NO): NO